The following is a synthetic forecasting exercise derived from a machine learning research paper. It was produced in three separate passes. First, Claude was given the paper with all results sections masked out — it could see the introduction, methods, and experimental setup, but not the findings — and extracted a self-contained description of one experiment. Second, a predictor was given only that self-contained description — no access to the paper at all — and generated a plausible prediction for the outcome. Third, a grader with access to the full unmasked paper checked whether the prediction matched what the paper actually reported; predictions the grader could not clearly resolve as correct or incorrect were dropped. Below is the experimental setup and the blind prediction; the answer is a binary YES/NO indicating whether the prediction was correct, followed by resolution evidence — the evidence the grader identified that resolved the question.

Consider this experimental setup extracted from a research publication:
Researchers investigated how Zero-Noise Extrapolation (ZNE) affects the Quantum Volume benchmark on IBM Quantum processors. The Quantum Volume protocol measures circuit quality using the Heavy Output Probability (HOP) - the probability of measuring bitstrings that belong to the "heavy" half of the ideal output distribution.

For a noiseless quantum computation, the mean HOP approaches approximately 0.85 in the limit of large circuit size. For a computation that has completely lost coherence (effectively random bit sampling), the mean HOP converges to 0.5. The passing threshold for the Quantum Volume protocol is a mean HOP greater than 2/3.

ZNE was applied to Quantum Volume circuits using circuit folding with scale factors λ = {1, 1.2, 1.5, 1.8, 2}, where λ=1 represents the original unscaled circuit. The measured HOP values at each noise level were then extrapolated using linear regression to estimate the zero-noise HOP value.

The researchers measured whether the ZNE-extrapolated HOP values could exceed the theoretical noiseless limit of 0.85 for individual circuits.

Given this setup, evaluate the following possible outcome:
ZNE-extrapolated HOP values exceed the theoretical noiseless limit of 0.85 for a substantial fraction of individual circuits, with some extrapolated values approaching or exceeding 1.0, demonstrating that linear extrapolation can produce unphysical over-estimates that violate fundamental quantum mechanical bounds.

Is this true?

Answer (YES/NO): NO